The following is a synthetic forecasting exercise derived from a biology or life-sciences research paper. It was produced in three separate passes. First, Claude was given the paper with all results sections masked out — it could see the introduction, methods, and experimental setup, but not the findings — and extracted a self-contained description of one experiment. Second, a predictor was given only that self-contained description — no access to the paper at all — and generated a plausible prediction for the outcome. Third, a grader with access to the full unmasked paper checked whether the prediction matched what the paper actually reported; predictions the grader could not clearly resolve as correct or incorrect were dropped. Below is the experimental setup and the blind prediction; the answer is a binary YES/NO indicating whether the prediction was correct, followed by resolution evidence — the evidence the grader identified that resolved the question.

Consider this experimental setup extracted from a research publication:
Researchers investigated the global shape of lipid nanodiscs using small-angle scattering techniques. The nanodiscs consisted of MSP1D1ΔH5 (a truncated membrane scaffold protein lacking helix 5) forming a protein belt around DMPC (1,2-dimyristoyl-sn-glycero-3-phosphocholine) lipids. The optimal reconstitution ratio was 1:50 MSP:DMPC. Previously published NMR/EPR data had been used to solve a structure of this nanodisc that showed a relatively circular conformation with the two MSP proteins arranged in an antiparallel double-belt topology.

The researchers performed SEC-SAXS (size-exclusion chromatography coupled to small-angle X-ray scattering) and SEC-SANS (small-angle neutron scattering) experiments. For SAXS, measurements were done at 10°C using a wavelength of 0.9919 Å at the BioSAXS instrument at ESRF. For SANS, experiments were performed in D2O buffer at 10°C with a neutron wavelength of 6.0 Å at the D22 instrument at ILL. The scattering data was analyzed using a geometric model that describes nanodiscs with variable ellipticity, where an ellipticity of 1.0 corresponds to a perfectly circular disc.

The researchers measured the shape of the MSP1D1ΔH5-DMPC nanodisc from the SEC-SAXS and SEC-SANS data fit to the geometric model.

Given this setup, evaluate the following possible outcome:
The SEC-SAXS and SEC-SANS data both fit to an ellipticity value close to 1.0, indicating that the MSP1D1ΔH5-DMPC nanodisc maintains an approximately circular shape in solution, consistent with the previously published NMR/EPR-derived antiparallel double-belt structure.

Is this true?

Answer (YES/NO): NO